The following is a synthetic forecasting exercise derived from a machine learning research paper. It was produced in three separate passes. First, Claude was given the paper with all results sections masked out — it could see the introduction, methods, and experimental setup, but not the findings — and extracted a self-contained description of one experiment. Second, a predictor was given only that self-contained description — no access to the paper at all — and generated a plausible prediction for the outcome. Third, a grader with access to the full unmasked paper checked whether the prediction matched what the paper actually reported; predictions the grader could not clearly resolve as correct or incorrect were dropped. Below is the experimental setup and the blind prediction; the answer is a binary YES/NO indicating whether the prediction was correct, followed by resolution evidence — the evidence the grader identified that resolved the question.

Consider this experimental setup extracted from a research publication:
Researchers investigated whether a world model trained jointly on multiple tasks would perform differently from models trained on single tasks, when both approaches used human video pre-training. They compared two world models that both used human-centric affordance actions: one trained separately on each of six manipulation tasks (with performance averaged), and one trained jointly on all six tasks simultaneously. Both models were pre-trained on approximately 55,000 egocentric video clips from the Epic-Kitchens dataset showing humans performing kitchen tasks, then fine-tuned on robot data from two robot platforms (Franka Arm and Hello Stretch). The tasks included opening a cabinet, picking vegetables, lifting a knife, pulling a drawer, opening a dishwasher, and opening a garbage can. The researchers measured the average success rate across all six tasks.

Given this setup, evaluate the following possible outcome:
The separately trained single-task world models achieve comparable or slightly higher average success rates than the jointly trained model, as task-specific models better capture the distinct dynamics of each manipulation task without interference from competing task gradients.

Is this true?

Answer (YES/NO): NO